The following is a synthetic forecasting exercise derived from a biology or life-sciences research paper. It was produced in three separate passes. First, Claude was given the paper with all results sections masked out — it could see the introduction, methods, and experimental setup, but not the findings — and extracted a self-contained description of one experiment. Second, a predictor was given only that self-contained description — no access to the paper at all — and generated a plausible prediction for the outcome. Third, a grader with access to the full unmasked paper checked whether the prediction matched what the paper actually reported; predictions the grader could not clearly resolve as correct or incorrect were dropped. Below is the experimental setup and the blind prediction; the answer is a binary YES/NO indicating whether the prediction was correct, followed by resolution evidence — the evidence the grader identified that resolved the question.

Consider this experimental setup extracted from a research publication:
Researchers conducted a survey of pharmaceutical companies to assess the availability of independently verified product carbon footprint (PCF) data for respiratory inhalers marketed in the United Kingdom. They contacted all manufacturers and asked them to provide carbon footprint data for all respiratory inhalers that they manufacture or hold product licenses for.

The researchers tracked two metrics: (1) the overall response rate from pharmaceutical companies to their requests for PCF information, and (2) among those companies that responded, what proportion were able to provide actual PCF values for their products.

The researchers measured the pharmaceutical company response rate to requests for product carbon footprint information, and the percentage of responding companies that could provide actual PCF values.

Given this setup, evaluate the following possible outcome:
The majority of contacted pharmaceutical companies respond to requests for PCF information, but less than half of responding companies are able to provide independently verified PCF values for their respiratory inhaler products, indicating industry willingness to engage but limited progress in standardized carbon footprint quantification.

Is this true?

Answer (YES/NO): YES